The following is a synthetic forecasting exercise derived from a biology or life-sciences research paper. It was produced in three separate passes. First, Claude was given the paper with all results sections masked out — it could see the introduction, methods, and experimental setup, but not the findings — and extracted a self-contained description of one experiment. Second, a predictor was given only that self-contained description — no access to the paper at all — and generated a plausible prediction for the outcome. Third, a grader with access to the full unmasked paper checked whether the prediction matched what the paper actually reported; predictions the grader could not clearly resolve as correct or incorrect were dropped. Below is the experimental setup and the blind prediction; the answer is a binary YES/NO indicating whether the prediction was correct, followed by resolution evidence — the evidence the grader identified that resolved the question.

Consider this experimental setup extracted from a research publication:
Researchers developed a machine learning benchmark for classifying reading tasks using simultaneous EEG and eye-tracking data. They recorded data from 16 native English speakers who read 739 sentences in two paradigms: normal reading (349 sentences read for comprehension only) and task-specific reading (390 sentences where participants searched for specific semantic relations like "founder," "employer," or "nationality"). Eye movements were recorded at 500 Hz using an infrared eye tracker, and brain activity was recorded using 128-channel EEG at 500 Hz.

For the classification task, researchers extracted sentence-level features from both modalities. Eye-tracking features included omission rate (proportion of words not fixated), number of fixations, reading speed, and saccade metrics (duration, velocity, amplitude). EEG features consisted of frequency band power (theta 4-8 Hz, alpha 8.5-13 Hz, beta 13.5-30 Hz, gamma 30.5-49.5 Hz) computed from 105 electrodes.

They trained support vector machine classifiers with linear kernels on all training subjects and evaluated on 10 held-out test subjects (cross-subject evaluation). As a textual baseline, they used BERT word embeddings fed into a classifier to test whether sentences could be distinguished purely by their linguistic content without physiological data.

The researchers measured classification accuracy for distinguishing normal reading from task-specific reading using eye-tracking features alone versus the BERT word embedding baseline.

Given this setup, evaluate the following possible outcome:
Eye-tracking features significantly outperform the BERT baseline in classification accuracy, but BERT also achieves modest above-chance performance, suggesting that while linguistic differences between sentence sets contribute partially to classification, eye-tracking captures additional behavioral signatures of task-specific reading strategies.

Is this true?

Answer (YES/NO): NO